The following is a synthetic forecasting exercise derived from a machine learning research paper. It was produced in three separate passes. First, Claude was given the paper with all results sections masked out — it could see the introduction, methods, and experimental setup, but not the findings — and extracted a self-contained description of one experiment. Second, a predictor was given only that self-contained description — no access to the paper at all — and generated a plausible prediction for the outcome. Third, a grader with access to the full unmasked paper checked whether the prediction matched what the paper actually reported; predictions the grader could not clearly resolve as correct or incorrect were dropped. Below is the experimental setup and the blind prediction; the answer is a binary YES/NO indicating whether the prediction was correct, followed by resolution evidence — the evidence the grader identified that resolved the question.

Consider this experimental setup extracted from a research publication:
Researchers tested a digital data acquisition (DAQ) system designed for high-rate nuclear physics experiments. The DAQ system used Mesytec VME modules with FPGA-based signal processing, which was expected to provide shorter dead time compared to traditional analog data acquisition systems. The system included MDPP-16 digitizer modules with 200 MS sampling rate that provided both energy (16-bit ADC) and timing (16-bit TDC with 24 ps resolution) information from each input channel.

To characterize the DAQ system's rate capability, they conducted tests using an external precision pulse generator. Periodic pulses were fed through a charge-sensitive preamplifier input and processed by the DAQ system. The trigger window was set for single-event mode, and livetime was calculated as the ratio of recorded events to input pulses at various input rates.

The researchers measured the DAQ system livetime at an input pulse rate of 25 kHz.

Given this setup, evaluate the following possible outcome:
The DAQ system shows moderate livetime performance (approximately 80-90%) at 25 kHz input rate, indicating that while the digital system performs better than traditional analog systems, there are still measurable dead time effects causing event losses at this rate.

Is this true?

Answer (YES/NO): NO